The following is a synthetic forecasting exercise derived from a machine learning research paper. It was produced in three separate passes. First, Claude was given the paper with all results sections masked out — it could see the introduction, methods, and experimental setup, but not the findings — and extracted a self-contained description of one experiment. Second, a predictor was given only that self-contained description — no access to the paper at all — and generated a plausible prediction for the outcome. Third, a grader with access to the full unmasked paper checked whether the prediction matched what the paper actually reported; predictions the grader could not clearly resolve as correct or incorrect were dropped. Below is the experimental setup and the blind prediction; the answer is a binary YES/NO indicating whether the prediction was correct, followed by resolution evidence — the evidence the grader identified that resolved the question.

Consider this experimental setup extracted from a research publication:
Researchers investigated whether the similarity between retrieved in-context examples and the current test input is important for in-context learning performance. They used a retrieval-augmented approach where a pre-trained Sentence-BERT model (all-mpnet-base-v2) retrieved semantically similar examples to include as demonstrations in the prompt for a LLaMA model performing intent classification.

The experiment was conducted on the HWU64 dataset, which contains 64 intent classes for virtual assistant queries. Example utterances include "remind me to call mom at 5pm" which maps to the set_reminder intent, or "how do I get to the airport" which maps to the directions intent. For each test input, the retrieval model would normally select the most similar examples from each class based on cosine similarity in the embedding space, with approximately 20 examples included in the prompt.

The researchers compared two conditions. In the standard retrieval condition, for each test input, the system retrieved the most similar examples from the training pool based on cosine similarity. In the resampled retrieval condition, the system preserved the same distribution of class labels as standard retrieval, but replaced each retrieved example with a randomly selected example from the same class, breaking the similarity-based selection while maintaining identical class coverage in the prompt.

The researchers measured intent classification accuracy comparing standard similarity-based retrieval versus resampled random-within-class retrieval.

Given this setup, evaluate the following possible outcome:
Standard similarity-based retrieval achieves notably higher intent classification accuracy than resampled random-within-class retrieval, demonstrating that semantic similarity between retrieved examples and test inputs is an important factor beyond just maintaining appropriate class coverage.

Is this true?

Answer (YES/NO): YES